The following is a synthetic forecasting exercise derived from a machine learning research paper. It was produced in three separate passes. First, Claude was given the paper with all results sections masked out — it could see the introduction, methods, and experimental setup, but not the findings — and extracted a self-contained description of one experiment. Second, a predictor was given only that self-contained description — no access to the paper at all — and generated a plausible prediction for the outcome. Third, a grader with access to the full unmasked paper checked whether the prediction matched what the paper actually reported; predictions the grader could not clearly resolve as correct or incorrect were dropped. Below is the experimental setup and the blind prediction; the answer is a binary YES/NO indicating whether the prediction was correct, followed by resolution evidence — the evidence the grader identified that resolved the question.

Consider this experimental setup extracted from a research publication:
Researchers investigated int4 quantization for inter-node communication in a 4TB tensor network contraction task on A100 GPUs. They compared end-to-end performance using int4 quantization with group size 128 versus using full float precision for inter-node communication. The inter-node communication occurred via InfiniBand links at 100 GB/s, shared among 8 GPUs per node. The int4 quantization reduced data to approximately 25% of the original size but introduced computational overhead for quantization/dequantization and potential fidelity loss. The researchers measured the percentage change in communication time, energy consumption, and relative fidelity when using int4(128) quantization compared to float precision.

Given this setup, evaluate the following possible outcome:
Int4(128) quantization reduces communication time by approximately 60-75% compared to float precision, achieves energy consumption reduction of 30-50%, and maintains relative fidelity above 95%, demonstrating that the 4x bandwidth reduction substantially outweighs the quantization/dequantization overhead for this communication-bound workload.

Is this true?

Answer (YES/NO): NO